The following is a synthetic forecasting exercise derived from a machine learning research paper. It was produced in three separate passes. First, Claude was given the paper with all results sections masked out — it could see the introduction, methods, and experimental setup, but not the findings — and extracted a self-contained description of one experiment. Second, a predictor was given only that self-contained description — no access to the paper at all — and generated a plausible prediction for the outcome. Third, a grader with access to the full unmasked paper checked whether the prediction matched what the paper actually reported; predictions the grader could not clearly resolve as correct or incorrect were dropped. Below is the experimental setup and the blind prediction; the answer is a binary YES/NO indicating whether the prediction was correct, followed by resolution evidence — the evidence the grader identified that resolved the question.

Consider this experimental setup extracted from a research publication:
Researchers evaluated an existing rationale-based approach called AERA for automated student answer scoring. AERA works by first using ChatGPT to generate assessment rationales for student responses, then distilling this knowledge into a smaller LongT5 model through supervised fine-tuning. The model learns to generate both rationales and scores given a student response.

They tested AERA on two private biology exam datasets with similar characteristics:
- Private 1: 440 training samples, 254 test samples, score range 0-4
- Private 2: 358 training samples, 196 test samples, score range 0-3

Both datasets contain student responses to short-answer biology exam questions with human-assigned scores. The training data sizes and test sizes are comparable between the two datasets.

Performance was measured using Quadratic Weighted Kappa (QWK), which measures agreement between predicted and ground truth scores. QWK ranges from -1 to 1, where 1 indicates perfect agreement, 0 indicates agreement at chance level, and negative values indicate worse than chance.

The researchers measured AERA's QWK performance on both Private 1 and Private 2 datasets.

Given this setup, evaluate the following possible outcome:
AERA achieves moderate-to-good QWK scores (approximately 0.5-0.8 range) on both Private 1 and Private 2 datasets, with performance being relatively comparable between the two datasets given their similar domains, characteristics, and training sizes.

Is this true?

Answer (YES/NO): NO